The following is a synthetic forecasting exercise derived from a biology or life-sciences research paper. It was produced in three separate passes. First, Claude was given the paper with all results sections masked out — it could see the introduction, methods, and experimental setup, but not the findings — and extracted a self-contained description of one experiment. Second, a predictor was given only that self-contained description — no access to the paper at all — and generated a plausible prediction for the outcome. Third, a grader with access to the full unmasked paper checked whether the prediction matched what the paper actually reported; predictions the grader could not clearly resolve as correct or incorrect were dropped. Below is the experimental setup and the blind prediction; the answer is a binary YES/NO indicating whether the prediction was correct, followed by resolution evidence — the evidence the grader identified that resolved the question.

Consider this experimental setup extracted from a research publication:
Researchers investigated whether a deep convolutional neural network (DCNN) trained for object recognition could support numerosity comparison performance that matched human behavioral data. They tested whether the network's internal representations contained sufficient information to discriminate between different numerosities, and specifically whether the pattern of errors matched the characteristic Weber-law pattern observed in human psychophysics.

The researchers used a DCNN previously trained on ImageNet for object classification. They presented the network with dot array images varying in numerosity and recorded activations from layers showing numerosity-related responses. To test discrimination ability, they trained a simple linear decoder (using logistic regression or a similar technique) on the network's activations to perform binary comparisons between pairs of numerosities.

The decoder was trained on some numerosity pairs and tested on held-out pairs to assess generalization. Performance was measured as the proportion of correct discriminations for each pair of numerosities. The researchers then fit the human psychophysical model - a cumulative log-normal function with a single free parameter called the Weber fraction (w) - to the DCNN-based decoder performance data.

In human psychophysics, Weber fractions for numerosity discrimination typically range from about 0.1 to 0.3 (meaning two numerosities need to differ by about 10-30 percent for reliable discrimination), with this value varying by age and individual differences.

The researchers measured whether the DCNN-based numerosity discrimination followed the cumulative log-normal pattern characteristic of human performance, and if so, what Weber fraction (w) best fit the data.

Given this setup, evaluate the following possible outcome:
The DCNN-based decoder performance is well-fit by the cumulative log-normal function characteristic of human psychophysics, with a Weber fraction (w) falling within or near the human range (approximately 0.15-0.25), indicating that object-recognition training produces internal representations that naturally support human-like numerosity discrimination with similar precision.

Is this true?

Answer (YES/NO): YES